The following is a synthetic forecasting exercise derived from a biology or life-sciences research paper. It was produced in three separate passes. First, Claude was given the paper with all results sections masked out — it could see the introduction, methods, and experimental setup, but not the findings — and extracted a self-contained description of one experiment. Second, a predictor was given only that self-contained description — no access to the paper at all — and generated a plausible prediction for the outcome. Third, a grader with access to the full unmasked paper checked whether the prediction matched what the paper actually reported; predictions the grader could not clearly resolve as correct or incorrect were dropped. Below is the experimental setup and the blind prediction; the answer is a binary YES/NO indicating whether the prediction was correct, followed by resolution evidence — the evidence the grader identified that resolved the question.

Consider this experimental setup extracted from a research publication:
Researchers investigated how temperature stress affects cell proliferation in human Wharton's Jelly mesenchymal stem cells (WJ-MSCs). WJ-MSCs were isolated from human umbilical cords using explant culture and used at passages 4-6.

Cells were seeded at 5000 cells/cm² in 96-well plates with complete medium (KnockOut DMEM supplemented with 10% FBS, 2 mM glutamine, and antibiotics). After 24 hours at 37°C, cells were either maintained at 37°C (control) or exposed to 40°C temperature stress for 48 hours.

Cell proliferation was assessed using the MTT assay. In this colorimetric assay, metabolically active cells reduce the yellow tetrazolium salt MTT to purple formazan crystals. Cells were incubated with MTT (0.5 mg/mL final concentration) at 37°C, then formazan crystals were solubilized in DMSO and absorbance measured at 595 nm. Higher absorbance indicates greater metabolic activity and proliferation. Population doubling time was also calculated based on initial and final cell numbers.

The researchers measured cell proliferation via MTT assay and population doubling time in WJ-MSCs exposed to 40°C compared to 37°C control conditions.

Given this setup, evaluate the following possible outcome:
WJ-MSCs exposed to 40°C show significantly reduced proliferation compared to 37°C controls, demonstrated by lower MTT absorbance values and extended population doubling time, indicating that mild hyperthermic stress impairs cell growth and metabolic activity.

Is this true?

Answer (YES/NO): NO